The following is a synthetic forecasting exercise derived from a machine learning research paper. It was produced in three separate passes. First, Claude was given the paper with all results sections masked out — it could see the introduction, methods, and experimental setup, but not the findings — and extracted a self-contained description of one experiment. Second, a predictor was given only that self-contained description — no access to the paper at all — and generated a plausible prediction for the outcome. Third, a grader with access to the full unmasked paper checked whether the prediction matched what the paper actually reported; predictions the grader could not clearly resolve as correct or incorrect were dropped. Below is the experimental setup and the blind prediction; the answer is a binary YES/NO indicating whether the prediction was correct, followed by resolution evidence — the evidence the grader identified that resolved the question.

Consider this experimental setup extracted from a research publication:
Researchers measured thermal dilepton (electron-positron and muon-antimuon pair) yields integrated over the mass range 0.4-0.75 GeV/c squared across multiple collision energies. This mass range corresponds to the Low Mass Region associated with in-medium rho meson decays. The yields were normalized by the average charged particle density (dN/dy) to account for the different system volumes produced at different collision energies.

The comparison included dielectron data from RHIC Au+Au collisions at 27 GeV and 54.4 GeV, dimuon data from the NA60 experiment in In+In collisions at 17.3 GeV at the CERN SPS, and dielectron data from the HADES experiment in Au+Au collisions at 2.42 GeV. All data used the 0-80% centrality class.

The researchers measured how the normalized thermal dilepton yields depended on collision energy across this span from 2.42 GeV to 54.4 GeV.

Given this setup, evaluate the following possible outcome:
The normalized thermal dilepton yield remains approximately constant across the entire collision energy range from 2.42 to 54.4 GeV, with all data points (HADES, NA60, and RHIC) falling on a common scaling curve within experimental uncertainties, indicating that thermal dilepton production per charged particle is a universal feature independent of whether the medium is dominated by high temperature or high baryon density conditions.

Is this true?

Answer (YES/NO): YES